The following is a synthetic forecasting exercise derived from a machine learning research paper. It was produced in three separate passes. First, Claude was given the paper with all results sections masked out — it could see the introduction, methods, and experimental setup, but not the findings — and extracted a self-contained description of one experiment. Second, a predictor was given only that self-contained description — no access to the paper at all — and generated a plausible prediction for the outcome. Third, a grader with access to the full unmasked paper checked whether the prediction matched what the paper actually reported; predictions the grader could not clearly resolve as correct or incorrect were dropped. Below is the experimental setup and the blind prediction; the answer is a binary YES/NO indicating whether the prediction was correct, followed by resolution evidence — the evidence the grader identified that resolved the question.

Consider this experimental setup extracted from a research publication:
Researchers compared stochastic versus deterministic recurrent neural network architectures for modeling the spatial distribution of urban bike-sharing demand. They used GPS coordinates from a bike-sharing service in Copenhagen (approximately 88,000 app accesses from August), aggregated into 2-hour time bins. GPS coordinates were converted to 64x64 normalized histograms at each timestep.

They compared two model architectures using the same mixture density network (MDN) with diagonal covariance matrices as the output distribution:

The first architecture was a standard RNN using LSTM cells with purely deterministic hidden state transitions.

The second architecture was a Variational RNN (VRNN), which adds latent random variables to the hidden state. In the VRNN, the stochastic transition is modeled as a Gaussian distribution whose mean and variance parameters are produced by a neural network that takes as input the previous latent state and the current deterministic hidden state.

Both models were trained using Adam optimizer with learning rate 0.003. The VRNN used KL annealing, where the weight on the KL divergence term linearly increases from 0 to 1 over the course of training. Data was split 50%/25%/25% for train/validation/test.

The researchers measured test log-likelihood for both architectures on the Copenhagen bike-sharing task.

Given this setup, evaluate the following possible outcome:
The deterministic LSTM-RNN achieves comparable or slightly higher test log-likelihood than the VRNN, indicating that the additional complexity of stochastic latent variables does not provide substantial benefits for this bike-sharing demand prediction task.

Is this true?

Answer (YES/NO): NO